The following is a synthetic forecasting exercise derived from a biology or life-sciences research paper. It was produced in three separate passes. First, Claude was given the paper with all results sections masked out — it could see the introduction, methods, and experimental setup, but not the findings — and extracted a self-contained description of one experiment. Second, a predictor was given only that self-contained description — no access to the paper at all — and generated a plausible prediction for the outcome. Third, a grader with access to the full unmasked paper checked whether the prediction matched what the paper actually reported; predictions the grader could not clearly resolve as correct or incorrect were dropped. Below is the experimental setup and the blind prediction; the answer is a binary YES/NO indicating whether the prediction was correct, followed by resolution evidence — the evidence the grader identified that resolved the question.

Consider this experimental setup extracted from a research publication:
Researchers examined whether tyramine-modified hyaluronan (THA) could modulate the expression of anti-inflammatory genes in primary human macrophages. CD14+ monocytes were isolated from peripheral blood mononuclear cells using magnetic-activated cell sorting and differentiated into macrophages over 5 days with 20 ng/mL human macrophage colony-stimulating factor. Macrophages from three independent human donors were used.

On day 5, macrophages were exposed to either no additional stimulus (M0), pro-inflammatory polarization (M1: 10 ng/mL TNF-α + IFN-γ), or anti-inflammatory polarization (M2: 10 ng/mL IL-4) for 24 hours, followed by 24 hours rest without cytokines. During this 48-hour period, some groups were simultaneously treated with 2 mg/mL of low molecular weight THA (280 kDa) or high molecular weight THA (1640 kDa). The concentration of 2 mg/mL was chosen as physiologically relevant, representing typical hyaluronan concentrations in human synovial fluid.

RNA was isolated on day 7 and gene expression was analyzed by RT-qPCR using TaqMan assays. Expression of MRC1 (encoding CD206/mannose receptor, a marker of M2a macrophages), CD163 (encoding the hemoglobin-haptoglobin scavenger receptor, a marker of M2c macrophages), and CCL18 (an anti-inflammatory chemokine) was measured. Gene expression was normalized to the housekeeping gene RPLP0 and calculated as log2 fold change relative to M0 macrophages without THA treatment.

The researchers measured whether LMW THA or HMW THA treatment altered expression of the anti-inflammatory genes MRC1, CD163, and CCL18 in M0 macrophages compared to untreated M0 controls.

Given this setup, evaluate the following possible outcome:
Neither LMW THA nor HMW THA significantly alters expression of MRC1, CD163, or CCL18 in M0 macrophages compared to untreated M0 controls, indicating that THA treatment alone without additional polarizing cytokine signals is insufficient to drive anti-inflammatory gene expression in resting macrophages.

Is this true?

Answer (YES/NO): NO